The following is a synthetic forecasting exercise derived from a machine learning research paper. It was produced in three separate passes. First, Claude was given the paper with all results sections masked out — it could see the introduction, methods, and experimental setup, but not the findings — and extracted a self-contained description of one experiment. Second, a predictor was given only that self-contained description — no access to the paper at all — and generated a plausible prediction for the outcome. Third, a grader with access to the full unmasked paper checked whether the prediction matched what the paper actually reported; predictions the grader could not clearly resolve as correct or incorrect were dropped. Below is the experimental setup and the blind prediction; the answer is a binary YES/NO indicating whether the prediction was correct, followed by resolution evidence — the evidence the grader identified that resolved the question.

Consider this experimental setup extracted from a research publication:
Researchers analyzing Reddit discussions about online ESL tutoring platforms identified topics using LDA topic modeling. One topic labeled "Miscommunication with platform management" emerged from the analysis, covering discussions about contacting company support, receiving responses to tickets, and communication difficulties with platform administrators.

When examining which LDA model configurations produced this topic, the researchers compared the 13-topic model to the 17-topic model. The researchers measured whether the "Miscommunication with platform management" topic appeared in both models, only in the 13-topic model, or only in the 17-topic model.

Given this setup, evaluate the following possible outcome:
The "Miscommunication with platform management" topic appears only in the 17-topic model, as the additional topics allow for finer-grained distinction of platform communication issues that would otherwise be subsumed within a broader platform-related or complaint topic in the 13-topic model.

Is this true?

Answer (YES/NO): YES